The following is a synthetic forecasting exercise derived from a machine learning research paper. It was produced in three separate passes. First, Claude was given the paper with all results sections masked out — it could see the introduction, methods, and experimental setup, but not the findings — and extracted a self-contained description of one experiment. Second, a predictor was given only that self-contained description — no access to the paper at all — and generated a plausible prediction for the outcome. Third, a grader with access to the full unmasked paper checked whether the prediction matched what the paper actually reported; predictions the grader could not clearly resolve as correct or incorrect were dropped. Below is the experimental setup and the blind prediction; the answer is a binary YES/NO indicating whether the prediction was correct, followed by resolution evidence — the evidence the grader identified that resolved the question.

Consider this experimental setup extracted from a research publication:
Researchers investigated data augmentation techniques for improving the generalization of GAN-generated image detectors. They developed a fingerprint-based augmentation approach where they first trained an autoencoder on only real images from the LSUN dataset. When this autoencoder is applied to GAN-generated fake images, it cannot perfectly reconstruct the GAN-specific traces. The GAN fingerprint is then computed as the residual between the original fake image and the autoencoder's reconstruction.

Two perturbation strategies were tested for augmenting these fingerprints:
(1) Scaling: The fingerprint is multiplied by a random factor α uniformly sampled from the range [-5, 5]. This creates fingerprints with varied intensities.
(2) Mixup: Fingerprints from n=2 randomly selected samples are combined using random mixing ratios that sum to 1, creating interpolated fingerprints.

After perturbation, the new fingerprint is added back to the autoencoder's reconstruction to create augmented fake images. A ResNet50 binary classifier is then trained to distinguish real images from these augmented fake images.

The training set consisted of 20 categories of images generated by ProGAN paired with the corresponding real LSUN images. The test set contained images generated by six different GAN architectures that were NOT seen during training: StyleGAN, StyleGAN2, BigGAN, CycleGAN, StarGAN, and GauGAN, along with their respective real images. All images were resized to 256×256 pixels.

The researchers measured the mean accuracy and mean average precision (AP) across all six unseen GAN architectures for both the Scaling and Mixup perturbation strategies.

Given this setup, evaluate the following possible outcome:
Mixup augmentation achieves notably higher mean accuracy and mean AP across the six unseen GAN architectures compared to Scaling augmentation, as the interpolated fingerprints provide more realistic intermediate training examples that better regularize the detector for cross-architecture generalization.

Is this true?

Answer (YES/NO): NO